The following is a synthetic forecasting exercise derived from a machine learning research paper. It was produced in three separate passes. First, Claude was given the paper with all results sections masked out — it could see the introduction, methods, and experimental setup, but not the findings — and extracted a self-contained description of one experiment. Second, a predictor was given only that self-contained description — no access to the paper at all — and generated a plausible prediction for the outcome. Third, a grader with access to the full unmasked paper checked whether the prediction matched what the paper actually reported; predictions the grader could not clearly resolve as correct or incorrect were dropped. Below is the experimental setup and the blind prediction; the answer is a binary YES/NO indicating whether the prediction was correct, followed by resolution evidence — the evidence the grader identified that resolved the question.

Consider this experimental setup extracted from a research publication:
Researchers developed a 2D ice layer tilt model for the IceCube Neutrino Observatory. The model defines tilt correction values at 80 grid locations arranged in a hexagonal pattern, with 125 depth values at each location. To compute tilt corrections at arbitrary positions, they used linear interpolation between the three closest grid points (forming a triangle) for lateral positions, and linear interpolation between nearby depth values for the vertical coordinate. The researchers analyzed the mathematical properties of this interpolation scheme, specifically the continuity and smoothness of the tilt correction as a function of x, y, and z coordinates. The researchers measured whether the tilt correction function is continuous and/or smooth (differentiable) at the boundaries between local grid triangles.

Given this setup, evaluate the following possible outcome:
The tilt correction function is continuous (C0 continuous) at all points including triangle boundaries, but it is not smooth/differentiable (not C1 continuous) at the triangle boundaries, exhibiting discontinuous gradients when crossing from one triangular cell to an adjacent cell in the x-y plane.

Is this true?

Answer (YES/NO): YES